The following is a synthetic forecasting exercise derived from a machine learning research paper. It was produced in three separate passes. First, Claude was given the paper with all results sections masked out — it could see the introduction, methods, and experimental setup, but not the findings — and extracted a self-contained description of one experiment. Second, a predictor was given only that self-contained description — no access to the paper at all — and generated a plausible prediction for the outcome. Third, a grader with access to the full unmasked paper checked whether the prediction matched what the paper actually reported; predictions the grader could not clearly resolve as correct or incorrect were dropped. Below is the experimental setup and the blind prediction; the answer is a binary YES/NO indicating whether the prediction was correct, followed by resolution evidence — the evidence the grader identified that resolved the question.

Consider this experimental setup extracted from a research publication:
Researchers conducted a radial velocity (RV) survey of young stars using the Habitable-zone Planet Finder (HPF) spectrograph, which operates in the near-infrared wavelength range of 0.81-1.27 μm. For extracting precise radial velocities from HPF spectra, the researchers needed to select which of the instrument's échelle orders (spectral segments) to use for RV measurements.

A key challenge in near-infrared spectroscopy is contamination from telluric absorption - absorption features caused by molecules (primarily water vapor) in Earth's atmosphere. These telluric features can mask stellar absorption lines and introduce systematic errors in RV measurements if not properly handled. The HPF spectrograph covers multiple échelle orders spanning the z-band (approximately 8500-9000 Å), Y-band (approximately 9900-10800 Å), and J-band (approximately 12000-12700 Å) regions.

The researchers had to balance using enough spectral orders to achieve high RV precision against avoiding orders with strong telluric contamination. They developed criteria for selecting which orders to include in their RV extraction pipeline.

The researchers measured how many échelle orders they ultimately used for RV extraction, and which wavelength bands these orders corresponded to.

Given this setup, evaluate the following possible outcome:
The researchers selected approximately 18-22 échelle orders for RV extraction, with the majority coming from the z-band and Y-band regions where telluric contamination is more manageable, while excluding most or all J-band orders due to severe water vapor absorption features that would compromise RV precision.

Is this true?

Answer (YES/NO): NO